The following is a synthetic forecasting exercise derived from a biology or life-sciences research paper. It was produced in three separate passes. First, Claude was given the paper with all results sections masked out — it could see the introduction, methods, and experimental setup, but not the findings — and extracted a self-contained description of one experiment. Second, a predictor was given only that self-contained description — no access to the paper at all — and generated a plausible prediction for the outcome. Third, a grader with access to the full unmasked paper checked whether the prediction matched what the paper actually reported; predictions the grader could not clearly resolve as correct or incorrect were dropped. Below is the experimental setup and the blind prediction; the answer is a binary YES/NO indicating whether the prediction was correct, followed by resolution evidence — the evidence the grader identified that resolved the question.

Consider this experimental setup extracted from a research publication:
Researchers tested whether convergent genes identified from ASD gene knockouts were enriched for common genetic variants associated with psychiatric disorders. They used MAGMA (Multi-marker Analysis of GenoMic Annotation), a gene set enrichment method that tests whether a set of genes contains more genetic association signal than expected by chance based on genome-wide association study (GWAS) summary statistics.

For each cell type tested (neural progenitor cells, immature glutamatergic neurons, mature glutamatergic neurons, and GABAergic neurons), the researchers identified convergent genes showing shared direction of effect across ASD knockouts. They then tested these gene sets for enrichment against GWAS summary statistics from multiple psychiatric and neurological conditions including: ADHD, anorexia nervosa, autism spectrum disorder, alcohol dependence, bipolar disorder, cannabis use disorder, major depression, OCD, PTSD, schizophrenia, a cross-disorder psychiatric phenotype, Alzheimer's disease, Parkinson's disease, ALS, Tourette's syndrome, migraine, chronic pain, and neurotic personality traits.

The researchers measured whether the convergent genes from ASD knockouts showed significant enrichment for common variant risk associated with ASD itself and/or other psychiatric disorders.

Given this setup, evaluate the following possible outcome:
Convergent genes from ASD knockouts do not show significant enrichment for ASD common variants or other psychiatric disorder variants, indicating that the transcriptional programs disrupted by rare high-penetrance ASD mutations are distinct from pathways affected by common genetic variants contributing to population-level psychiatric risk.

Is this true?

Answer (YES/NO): NO